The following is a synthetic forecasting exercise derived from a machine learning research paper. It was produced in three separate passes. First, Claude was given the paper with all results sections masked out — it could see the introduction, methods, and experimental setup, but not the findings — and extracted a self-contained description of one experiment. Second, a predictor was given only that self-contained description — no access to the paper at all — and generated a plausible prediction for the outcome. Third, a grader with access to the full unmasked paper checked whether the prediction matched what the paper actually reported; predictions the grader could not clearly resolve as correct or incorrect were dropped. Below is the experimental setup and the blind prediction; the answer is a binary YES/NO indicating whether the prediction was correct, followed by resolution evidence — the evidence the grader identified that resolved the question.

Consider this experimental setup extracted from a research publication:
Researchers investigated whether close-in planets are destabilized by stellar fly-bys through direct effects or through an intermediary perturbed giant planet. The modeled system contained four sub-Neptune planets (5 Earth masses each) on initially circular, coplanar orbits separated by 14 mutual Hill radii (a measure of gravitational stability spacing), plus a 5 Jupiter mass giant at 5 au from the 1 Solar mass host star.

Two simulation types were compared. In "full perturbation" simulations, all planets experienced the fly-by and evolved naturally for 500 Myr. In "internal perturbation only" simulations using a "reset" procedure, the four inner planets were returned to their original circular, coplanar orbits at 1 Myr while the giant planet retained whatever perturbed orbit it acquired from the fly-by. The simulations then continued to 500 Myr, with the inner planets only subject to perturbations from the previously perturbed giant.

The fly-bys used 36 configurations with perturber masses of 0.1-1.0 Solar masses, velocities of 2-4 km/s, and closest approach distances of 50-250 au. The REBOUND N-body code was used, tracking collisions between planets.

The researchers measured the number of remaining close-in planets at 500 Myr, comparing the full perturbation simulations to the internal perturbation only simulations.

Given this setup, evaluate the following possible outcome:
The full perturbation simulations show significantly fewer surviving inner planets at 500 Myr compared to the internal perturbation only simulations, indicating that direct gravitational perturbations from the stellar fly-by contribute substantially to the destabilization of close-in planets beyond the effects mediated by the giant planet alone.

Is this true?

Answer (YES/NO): NO